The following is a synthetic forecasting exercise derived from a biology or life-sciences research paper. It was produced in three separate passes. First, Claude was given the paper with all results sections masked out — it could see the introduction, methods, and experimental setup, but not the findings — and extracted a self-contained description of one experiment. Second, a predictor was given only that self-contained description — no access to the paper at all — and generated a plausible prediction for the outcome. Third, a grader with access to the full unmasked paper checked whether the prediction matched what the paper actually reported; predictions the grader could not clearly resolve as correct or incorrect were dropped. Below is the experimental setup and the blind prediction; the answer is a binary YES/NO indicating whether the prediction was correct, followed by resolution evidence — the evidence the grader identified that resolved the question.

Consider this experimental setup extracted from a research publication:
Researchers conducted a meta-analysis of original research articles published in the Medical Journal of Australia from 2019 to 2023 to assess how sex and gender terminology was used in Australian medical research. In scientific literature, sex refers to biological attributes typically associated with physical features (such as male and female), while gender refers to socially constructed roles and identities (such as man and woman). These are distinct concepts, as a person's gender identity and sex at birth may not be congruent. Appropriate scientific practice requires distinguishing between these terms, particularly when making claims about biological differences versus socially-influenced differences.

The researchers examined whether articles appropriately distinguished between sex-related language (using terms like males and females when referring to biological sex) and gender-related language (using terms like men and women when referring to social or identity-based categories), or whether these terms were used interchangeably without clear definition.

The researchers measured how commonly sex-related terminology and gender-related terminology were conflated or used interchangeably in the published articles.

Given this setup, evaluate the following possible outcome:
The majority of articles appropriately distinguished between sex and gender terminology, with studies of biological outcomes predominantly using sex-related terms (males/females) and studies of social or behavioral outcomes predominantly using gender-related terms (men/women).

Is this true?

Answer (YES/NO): NO